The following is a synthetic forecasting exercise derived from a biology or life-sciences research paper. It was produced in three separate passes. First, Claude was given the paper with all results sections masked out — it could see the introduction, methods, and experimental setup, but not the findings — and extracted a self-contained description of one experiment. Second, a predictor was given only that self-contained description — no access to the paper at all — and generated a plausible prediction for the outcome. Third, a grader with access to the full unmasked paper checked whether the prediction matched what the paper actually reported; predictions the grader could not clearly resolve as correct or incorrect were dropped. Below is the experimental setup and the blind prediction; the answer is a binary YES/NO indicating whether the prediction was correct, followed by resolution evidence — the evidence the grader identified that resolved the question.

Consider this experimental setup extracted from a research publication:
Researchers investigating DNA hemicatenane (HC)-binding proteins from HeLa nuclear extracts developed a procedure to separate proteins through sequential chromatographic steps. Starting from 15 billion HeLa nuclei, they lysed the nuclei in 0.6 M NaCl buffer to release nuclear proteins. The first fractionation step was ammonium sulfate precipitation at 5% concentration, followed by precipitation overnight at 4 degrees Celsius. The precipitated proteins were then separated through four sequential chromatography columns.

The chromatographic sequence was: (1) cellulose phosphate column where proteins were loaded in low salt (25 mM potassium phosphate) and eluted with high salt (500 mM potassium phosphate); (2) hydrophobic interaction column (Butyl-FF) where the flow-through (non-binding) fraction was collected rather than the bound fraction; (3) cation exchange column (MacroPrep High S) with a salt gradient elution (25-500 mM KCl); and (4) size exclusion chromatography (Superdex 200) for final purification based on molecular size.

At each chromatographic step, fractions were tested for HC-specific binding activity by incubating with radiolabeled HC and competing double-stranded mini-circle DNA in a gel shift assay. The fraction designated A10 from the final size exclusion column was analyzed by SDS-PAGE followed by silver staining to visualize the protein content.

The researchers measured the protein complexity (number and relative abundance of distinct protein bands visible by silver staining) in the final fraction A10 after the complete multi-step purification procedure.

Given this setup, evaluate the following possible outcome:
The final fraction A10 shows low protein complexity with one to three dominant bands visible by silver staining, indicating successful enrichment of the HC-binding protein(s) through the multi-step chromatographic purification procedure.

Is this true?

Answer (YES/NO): NO